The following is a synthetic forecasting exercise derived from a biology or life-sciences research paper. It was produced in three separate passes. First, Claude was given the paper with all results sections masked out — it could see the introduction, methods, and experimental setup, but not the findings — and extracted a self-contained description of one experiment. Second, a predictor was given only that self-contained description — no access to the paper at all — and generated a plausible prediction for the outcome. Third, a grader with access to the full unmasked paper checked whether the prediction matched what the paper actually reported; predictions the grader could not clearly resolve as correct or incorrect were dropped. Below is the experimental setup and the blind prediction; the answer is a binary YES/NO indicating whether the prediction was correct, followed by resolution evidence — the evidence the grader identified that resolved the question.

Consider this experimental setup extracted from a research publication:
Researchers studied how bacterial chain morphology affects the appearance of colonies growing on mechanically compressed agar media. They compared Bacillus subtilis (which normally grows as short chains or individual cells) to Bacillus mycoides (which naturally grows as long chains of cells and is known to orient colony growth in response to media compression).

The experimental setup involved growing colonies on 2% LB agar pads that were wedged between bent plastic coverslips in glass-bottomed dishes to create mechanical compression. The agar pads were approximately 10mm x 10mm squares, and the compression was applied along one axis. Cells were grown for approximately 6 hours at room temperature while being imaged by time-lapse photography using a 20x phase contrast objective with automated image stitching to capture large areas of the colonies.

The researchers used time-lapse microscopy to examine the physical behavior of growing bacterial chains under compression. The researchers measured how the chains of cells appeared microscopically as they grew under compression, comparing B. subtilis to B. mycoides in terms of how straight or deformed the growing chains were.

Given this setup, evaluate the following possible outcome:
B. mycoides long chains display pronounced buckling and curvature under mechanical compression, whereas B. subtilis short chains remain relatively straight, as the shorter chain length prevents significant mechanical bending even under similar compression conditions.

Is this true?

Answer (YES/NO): NO